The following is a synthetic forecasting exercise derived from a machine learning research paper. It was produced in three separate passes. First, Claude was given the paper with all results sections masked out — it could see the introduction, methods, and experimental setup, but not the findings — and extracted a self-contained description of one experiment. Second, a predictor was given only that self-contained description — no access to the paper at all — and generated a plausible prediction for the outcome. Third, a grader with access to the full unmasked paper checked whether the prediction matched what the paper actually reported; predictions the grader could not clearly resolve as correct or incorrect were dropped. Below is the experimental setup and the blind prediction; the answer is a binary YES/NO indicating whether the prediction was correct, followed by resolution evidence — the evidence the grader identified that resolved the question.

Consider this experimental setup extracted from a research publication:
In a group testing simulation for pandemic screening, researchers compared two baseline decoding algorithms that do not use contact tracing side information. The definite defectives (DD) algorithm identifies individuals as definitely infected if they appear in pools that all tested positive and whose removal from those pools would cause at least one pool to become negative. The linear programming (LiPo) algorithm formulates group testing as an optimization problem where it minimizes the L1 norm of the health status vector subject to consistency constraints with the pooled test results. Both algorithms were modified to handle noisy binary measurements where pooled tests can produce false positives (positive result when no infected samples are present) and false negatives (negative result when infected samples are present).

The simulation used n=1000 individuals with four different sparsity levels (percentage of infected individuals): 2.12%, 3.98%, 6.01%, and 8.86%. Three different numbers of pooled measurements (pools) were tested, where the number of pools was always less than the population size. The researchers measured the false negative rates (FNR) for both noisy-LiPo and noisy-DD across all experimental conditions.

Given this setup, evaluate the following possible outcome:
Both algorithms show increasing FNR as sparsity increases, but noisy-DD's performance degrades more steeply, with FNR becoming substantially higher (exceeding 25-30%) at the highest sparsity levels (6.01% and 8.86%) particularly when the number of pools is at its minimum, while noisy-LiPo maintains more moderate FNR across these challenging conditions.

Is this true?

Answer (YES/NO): NO